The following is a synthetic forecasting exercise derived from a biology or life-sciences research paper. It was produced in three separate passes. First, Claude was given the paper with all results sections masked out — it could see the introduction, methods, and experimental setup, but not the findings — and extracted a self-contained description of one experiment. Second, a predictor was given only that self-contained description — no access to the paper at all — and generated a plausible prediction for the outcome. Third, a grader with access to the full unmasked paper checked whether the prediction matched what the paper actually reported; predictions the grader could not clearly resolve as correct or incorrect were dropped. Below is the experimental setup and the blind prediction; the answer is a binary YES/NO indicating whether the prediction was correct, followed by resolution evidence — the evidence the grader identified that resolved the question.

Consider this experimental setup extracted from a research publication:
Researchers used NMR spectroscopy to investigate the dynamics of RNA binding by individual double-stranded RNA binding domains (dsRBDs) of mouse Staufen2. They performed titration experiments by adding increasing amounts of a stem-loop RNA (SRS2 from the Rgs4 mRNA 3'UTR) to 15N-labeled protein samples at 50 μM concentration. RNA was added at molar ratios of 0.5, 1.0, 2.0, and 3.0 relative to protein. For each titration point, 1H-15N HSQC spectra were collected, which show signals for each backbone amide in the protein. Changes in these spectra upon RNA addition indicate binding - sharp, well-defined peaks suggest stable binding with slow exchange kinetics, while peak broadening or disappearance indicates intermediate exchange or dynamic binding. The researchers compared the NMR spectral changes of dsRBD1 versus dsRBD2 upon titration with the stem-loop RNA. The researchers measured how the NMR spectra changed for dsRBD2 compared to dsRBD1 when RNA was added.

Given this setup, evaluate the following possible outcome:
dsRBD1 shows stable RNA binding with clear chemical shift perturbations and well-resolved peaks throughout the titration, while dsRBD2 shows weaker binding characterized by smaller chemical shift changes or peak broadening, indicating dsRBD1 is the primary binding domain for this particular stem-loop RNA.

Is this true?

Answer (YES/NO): NO